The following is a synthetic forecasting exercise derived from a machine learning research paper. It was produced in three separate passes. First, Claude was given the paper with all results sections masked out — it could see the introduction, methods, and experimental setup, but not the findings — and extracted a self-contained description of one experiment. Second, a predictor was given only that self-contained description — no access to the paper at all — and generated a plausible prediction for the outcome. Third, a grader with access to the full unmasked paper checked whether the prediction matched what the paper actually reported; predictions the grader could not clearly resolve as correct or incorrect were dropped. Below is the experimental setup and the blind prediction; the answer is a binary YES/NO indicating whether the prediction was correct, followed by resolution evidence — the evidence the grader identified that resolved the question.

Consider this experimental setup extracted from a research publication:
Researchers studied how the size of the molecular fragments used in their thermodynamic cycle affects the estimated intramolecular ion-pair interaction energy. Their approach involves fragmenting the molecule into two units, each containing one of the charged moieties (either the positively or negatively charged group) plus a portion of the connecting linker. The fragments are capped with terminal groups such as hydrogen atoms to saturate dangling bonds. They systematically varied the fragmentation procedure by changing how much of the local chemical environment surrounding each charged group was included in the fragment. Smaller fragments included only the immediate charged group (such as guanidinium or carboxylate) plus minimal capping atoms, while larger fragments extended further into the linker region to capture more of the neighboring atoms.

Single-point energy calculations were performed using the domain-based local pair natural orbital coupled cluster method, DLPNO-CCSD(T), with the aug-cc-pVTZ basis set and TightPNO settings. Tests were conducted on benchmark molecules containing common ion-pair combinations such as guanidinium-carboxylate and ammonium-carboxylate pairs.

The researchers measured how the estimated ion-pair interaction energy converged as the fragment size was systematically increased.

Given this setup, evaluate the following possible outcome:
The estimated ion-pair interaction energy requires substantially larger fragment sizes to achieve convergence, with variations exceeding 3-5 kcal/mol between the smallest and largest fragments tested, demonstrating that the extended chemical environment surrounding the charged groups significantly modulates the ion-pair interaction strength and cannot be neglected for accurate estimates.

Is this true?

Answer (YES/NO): YES